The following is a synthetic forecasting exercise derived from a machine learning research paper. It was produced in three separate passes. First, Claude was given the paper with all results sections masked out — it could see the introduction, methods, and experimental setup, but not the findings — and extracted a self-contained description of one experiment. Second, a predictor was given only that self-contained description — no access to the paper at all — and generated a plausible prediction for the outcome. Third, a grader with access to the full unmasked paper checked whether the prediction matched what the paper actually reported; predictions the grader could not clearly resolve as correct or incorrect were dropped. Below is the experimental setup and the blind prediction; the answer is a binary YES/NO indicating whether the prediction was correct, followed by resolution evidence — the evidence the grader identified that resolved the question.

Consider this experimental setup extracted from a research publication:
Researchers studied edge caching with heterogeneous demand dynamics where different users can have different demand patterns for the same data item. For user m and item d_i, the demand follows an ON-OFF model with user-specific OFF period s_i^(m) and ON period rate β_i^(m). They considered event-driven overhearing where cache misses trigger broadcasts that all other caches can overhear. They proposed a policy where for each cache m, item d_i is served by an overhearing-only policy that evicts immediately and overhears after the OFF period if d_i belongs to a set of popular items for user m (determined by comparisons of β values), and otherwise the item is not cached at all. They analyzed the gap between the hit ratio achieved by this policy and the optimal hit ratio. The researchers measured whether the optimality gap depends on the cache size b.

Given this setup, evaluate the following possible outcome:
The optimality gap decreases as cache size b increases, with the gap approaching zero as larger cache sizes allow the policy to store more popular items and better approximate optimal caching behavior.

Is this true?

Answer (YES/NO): NO